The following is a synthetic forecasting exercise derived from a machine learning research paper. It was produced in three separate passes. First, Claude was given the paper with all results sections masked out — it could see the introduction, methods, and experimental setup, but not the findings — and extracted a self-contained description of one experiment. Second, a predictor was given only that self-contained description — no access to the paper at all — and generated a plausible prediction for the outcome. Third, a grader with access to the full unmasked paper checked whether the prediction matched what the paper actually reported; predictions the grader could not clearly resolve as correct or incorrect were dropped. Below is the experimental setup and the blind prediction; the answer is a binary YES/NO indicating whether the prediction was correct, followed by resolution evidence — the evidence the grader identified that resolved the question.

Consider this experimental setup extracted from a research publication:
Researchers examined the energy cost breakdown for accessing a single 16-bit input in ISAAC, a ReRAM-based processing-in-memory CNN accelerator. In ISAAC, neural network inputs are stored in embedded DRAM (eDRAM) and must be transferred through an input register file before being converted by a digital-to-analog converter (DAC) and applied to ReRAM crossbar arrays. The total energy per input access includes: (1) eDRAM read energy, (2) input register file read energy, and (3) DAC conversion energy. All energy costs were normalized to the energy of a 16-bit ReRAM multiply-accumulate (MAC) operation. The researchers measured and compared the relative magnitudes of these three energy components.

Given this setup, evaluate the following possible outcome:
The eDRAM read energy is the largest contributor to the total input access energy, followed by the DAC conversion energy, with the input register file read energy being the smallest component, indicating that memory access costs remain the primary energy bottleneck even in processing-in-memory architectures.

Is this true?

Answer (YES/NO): NO